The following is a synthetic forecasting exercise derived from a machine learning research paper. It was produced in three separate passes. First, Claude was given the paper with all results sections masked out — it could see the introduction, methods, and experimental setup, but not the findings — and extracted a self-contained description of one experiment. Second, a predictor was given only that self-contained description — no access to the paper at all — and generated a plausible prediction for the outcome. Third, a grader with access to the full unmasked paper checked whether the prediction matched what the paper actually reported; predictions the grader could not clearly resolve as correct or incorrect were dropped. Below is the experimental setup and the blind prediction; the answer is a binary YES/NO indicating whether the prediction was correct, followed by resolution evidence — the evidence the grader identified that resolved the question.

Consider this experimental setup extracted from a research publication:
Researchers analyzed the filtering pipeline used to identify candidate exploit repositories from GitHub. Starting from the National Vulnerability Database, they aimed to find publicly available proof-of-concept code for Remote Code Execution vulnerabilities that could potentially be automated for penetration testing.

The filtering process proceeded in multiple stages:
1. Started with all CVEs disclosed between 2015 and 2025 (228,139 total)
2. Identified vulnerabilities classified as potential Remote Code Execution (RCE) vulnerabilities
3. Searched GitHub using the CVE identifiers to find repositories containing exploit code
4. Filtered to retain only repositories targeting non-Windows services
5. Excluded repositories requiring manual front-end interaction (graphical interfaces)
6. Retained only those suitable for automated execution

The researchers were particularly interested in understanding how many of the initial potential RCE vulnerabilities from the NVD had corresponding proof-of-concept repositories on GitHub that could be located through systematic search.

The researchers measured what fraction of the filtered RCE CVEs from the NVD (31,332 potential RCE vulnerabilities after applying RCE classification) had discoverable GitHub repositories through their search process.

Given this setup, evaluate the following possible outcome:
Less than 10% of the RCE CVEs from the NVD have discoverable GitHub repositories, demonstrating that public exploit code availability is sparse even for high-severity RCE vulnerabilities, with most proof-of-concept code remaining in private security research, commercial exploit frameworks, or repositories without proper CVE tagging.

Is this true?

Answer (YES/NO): NO